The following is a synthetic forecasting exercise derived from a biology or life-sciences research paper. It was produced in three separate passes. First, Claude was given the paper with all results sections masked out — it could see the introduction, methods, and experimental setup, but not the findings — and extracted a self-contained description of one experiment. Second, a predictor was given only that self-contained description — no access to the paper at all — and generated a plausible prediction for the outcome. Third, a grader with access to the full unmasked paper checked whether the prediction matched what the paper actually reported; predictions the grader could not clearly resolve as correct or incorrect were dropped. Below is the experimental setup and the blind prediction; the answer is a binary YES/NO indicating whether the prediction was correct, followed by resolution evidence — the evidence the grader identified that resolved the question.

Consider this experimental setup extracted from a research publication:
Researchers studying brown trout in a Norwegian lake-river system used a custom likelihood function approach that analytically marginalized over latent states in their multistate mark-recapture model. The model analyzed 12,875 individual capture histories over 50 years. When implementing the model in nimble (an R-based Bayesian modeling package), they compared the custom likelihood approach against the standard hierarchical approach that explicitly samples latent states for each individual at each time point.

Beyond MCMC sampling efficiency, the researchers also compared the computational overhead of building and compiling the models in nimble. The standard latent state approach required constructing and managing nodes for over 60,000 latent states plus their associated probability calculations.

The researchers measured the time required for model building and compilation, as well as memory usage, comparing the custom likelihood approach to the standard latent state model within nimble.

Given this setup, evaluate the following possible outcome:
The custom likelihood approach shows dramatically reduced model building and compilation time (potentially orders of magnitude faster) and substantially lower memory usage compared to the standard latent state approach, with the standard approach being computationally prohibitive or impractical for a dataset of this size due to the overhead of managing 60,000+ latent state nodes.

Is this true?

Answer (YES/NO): YES